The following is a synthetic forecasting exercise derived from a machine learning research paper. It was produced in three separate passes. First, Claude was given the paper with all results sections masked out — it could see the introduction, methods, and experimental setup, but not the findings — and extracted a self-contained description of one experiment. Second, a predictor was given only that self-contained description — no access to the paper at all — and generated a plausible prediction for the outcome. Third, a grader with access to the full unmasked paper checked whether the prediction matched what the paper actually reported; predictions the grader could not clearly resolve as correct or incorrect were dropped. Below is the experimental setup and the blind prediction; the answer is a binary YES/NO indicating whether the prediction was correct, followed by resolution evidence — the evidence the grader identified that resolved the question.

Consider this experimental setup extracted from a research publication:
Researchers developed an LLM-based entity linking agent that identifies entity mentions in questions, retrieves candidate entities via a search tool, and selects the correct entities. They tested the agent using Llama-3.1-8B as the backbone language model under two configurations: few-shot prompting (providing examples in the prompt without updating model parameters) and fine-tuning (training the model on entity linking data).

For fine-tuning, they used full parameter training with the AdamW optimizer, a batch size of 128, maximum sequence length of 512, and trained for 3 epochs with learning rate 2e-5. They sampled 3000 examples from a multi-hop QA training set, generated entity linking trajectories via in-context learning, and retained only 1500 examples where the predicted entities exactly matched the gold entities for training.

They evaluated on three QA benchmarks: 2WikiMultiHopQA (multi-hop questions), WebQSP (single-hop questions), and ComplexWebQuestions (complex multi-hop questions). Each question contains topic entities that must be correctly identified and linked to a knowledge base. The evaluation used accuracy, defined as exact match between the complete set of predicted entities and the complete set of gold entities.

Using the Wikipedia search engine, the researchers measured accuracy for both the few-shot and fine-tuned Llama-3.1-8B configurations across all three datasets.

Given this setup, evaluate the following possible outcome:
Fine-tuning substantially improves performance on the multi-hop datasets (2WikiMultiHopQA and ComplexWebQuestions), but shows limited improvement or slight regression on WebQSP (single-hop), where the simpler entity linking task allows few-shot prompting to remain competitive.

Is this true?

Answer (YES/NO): NO